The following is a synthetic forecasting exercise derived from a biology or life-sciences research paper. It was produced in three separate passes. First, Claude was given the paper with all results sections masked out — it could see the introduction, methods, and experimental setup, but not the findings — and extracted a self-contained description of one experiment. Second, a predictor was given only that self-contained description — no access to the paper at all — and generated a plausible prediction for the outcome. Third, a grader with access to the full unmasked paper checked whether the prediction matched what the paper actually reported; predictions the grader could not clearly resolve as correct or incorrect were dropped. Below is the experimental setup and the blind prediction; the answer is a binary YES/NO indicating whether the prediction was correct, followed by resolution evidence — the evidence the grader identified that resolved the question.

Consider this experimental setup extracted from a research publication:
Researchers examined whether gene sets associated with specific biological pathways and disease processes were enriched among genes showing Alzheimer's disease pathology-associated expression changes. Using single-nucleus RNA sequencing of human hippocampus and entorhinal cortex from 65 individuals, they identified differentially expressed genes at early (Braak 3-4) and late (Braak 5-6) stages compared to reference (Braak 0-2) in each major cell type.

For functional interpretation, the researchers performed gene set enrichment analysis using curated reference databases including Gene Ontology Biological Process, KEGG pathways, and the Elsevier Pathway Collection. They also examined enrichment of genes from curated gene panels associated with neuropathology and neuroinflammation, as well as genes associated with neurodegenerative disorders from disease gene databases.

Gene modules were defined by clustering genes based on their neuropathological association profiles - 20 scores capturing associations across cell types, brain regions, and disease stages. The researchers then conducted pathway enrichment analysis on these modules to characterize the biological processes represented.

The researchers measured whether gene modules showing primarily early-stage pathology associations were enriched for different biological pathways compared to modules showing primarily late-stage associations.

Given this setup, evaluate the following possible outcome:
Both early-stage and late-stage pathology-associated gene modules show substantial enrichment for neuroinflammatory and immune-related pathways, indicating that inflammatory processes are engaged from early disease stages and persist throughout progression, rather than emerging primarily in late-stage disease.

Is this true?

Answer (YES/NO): YES